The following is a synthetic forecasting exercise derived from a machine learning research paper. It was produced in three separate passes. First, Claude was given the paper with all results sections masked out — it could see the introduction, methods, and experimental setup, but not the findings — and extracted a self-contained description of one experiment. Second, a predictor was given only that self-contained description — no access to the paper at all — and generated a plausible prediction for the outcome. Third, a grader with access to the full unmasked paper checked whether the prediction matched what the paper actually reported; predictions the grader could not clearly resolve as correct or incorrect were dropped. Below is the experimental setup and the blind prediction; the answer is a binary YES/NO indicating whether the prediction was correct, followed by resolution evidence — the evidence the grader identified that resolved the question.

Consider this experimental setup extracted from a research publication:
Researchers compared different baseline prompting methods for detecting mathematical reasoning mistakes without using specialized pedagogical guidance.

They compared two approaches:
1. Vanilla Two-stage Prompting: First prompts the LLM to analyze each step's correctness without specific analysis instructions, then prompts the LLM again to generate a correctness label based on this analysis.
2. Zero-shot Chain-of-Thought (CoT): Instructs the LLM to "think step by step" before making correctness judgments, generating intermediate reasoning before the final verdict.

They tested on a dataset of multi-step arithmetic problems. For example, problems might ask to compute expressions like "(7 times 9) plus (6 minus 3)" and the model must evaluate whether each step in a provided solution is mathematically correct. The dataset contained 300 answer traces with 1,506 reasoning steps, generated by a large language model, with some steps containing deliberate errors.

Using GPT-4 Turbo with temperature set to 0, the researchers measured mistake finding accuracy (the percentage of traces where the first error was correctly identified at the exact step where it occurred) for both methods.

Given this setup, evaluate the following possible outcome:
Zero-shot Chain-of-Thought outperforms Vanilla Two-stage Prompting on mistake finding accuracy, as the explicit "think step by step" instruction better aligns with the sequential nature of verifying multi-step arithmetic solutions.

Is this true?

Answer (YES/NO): YES